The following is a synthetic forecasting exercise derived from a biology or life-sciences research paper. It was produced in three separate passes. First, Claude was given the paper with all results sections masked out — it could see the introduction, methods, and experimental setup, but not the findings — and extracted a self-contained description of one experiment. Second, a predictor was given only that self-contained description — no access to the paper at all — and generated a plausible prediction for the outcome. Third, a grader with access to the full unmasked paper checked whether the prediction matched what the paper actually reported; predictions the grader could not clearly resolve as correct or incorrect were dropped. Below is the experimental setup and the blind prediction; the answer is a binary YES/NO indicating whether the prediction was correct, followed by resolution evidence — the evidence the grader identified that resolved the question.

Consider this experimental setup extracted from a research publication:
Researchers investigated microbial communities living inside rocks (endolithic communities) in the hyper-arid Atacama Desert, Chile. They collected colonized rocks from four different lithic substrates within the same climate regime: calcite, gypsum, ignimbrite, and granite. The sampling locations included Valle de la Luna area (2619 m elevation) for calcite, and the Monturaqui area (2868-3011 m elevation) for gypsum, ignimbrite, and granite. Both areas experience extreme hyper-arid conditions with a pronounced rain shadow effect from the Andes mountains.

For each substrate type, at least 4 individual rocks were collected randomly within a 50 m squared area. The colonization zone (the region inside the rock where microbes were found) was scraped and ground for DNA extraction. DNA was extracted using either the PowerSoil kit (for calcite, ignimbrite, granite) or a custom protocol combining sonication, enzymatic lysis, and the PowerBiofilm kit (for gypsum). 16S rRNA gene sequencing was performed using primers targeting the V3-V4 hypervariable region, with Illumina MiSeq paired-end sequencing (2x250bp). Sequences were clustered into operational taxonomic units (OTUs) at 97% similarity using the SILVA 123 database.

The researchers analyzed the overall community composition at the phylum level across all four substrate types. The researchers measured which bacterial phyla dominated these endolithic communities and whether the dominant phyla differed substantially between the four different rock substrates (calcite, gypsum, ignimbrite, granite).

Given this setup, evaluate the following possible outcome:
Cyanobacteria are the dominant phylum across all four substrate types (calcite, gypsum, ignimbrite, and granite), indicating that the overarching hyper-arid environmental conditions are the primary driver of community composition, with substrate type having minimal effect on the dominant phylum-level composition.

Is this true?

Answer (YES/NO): NO